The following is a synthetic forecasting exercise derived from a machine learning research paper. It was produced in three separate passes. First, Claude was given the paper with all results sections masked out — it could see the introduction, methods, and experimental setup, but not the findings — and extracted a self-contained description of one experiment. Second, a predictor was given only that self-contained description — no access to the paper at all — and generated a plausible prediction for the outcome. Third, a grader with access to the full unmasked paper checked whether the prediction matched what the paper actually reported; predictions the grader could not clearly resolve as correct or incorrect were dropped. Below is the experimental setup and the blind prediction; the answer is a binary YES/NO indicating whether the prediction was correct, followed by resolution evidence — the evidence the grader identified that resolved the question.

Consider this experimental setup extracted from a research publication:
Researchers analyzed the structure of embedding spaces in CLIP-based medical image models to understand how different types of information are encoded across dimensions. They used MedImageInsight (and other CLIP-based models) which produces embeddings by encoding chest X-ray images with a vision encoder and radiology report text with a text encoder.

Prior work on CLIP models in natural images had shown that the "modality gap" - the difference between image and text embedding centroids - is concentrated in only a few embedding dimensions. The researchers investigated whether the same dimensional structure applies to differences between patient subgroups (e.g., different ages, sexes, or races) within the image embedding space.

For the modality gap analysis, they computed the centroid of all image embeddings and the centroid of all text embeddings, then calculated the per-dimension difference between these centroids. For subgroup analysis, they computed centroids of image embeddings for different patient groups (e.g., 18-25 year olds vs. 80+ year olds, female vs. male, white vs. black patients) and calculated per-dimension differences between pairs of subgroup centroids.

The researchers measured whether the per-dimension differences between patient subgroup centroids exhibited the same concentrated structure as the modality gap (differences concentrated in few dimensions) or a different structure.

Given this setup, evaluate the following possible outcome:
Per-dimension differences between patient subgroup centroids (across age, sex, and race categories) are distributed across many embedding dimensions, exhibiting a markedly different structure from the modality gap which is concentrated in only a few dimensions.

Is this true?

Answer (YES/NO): YES